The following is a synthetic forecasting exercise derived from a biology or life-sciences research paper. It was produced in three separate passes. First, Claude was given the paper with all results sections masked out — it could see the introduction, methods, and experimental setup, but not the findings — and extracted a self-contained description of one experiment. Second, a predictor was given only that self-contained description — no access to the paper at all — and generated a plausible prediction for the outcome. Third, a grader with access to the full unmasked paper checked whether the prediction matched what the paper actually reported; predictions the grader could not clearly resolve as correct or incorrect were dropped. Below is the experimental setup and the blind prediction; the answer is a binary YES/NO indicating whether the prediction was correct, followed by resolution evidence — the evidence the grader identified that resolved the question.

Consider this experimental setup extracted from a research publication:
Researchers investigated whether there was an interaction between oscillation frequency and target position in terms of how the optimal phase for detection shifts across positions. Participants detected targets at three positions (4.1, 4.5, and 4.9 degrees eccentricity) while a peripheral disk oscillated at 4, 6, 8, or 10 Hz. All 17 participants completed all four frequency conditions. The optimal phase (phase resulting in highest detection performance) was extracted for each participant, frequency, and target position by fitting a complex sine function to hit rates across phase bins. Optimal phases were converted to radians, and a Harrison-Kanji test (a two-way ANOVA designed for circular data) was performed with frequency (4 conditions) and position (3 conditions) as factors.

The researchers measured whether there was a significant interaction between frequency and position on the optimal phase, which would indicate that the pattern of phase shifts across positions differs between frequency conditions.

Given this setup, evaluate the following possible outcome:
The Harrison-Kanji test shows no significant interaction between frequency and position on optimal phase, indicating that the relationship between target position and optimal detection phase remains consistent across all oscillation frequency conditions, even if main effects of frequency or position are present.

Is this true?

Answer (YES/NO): NO